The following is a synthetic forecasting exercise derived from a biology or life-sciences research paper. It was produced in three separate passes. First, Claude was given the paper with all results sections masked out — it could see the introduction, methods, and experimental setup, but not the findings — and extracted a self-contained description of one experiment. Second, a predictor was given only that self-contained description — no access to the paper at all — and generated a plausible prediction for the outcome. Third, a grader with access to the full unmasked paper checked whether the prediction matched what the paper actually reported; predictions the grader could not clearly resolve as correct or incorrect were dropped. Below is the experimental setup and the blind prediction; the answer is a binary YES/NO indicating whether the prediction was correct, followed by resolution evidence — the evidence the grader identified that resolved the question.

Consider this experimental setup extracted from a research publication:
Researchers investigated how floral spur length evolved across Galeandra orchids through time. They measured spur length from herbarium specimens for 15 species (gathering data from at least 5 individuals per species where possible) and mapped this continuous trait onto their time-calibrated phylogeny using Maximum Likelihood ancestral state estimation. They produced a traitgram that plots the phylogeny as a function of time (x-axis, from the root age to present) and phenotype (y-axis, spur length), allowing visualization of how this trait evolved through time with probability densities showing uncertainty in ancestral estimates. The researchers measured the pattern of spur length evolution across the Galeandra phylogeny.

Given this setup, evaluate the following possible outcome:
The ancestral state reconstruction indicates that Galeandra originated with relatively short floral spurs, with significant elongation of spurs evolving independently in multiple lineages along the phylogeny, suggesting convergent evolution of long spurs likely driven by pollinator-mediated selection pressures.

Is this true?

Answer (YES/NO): NO